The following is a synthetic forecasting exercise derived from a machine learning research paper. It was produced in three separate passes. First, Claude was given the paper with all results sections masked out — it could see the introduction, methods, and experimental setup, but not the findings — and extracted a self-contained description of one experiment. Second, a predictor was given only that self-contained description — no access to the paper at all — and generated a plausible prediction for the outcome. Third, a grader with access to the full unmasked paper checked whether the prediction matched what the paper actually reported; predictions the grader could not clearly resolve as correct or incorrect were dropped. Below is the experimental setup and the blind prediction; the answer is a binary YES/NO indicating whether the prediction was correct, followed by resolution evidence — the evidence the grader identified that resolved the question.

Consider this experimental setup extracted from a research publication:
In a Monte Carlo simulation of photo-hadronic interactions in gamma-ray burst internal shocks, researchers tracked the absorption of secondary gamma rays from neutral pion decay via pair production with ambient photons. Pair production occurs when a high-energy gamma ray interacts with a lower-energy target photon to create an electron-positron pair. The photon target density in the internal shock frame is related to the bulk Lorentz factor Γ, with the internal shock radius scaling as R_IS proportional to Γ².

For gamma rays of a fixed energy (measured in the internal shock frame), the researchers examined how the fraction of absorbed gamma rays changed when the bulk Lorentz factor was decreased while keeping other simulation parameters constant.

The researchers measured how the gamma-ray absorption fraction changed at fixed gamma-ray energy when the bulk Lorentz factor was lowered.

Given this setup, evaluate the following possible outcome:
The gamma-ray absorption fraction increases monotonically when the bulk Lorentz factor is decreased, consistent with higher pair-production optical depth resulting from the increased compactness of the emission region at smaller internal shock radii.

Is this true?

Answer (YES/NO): YES